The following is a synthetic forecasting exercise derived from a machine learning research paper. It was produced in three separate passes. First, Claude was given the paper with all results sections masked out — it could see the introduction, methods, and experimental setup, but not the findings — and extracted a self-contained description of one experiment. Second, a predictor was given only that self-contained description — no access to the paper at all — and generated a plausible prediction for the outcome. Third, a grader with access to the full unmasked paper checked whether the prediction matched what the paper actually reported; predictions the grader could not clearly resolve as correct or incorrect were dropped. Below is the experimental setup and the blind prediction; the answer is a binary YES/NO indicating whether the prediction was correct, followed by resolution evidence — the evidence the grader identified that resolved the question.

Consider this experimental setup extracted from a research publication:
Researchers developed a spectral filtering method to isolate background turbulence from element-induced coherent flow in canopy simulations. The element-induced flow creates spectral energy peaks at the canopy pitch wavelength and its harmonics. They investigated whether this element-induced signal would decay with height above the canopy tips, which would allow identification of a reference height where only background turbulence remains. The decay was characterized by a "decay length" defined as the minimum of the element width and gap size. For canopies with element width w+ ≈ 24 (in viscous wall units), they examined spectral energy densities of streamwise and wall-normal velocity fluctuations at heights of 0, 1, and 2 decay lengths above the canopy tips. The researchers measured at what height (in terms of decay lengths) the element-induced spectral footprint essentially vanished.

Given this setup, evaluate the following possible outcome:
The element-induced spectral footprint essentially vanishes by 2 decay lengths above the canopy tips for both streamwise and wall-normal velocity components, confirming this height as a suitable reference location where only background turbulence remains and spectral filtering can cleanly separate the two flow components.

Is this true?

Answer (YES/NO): YES